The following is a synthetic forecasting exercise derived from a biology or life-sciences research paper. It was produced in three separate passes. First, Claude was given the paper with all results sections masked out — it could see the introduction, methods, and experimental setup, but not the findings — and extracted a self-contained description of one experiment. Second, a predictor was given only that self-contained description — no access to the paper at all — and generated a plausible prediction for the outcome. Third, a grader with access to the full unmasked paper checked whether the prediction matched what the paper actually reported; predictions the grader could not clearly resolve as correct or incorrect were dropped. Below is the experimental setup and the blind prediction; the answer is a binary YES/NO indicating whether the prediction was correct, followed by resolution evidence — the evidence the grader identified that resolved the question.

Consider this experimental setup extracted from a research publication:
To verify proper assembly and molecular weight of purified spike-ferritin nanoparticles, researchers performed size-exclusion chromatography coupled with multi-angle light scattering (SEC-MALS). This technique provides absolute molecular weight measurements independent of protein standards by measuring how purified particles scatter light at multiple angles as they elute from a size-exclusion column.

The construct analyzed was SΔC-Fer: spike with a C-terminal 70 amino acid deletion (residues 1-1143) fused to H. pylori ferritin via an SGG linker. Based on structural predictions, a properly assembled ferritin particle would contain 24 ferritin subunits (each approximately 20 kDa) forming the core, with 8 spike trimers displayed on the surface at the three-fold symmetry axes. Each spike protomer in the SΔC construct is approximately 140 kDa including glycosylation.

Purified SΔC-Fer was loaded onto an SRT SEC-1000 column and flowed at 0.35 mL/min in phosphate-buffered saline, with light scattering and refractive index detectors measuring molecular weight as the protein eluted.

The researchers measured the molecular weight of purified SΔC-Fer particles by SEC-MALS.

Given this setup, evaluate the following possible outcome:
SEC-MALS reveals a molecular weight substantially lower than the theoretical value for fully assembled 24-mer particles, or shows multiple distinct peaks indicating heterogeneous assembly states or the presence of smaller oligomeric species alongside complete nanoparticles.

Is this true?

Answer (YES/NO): NO